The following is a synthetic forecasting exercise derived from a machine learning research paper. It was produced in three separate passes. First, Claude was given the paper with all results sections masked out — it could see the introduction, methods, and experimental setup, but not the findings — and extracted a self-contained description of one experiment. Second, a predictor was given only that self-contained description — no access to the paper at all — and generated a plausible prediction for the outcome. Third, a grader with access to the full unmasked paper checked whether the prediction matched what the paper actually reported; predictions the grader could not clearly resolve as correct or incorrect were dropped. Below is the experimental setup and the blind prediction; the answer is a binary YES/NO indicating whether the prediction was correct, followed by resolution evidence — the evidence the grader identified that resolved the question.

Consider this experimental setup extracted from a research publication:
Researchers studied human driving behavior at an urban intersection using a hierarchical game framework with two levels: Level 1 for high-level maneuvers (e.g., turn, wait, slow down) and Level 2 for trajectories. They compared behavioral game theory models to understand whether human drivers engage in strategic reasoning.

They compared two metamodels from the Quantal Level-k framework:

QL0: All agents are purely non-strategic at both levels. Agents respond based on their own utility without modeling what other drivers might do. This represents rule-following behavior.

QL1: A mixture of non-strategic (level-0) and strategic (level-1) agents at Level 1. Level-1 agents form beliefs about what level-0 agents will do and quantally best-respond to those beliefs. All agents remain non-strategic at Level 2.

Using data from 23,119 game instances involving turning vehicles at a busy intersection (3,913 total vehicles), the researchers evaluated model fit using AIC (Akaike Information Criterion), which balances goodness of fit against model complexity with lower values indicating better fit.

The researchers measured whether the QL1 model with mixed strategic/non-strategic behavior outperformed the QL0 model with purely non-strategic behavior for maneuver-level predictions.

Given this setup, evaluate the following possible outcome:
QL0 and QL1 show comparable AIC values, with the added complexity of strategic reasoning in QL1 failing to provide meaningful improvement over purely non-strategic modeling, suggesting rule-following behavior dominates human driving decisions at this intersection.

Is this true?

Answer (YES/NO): NO